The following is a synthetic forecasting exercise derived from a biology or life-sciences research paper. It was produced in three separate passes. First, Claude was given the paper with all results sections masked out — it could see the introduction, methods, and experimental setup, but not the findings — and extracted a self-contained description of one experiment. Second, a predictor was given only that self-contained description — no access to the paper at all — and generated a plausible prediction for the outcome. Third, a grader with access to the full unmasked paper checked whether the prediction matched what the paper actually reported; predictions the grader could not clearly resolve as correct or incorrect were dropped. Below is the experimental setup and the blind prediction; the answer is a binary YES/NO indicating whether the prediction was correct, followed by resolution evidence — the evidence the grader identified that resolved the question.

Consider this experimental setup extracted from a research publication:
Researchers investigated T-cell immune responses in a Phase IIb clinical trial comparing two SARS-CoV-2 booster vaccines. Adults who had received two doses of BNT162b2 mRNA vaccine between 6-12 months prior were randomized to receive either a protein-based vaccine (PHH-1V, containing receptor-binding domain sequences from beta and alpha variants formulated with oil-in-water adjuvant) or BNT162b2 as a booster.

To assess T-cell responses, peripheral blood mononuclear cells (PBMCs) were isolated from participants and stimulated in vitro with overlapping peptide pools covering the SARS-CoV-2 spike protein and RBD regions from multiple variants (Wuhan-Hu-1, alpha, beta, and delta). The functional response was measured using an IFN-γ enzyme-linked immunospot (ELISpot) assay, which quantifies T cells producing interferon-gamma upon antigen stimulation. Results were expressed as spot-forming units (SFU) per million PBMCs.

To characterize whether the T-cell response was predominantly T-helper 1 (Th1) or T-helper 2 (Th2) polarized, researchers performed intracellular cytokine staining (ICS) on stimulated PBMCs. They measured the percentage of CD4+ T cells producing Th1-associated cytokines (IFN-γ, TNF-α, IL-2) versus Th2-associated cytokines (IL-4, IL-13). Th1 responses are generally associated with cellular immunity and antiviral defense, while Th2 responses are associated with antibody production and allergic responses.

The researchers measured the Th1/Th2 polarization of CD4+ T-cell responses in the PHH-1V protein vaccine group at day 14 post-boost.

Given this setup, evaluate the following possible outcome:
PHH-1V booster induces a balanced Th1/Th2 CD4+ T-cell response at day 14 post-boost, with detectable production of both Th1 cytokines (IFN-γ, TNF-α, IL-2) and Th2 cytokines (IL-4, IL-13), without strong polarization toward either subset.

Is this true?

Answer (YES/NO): NO